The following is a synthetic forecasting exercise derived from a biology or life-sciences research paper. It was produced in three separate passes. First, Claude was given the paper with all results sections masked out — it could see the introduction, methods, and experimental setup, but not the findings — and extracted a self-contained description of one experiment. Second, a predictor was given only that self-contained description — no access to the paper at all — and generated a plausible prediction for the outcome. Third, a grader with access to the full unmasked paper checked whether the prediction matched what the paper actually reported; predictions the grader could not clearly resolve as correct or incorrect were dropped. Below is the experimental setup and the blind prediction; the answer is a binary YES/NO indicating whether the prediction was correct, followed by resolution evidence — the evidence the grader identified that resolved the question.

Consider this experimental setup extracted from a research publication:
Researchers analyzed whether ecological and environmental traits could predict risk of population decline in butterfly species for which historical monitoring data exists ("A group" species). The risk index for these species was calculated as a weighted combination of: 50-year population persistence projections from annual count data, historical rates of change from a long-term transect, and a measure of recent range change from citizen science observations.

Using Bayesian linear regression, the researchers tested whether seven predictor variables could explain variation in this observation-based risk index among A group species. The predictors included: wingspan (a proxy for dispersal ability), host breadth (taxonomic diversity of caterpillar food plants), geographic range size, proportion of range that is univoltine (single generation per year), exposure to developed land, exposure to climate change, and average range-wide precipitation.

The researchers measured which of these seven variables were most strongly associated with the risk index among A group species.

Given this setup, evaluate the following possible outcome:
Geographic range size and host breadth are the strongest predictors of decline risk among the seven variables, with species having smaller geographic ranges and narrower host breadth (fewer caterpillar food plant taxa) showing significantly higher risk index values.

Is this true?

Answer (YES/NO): NO